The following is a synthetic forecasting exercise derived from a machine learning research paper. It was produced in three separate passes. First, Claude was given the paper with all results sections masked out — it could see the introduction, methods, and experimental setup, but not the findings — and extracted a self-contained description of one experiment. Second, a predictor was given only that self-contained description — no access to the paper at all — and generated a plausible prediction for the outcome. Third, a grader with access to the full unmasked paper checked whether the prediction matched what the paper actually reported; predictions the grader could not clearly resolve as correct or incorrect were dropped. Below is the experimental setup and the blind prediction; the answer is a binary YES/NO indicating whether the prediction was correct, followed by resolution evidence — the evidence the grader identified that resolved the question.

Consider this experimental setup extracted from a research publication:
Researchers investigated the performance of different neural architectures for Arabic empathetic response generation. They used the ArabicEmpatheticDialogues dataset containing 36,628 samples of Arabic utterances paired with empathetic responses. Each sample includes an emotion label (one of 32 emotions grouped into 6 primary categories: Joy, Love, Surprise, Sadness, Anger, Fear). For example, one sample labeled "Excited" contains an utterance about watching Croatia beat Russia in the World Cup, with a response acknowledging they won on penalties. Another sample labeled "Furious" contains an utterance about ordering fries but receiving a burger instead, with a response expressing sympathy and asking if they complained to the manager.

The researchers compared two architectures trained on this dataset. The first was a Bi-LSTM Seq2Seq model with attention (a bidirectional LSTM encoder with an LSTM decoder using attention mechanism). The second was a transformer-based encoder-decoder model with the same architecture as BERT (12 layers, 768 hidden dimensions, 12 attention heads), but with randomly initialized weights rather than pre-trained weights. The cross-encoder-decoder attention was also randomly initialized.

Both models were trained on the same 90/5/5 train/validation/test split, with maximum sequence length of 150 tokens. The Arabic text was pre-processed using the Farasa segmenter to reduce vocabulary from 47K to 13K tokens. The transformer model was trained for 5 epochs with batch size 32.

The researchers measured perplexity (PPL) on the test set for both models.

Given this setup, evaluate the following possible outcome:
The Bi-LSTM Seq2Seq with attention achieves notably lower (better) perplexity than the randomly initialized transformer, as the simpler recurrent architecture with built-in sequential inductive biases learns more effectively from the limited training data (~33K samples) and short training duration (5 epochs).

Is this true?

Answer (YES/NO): YES